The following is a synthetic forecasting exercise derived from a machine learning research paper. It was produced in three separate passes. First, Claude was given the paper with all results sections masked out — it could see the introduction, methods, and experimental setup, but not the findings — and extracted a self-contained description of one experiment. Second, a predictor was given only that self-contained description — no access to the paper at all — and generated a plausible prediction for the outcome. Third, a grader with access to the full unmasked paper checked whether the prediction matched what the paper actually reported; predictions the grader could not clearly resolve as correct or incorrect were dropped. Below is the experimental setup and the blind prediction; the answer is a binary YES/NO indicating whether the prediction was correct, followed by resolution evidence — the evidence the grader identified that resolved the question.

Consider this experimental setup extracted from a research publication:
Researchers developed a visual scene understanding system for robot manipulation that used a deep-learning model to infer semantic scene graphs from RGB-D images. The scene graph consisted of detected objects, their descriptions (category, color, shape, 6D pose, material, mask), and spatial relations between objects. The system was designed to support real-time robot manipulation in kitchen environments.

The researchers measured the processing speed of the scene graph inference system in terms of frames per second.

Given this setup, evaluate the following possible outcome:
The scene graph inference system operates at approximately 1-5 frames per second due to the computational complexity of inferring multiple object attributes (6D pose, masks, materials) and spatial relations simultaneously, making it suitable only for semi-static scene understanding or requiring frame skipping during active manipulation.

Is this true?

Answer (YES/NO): YES